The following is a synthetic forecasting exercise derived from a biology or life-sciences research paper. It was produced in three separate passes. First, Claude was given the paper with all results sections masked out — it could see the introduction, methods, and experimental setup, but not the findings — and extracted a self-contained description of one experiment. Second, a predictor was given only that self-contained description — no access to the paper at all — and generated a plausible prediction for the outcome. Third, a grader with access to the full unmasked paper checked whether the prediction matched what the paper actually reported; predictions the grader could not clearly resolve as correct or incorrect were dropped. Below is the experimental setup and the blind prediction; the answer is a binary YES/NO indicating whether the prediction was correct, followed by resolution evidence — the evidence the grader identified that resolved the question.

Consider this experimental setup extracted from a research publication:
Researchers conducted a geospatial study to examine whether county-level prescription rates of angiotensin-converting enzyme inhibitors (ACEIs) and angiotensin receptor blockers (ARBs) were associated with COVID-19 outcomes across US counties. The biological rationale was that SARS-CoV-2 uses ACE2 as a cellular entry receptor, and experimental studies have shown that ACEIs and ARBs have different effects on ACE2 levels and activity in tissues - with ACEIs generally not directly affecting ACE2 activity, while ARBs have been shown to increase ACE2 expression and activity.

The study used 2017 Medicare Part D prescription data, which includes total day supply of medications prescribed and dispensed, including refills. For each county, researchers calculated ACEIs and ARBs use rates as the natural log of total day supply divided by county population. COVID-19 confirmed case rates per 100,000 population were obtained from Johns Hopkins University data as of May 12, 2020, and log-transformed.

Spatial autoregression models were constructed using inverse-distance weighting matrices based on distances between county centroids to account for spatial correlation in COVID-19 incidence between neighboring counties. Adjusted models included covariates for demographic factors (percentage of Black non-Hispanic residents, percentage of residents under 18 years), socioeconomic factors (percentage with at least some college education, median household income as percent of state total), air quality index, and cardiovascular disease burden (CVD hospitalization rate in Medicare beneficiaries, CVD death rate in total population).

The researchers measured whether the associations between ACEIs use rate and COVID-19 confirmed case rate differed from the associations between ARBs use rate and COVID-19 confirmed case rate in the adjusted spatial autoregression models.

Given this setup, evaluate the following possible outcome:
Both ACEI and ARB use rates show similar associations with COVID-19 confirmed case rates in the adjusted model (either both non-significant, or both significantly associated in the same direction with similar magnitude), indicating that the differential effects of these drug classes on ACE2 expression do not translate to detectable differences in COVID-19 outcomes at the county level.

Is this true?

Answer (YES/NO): NO